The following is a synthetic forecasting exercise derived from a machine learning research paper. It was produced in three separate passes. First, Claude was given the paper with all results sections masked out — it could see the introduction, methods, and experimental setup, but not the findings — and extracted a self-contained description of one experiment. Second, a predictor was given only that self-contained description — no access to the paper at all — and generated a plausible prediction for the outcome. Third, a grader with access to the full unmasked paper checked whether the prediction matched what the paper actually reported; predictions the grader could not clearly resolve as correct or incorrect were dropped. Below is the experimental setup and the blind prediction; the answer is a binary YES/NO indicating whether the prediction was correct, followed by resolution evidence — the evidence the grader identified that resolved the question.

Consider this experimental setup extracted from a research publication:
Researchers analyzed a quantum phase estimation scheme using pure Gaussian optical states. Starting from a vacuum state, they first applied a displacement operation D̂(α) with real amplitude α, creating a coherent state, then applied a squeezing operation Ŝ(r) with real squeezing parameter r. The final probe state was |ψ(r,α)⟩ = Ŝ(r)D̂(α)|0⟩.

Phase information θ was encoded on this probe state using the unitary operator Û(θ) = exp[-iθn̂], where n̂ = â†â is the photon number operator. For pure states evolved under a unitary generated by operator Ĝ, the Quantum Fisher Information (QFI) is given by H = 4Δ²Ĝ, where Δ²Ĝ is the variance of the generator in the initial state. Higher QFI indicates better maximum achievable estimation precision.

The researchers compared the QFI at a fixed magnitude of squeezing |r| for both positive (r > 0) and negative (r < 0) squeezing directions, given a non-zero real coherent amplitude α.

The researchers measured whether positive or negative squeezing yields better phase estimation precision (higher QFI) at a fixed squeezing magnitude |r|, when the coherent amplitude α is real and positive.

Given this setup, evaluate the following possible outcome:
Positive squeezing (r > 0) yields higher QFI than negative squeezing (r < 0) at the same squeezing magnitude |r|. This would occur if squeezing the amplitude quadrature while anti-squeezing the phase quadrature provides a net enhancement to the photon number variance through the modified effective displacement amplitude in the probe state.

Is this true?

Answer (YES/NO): YES